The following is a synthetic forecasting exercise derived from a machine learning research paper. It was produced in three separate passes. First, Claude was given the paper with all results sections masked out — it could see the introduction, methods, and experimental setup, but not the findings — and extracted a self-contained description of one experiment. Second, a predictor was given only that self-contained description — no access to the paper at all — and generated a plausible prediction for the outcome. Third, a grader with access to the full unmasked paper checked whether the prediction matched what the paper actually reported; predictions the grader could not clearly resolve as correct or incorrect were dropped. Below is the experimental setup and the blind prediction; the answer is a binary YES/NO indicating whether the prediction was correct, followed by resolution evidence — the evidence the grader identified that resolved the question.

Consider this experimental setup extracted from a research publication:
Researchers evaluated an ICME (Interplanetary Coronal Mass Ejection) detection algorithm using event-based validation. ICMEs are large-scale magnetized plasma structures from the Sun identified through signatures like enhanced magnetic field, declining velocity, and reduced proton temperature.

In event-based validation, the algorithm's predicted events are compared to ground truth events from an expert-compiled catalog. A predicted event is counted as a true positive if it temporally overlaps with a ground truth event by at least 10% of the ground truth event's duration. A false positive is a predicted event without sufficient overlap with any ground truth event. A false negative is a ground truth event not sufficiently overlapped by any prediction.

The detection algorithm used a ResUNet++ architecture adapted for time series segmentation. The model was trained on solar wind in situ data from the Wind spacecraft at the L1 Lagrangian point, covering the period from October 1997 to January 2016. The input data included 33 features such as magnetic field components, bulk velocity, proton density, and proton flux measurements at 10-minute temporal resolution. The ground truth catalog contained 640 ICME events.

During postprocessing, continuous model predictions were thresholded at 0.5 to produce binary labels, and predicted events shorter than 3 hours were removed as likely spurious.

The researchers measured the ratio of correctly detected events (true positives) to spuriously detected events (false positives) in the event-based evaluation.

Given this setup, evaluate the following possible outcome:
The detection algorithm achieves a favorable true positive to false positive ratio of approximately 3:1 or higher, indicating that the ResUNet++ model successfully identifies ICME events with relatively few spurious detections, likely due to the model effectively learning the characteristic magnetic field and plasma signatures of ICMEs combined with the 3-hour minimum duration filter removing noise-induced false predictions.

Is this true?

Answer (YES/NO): NO